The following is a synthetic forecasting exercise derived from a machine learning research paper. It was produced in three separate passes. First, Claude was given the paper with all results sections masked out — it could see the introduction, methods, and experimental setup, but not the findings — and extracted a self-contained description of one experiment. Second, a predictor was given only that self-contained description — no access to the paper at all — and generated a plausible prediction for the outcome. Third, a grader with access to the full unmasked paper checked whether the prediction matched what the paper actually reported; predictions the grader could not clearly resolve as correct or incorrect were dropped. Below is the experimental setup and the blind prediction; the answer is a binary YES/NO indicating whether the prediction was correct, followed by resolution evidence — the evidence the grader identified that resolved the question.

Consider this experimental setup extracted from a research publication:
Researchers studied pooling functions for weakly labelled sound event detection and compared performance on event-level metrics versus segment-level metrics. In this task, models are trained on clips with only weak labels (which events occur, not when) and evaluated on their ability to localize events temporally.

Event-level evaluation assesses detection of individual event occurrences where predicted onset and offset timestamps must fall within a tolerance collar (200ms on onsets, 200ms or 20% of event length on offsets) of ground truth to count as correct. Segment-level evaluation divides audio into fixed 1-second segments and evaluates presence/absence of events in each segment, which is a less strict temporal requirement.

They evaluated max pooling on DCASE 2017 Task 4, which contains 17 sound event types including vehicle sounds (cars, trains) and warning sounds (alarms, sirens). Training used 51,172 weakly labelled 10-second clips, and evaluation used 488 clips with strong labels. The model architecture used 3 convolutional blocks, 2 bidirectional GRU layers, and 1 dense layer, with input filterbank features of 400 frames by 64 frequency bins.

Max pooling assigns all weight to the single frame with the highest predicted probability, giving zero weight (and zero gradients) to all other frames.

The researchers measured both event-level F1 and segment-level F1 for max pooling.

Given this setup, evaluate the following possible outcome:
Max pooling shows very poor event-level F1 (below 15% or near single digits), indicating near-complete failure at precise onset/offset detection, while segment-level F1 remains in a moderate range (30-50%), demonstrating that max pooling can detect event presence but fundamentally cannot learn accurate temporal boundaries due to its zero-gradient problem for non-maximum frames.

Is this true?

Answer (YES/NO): YES